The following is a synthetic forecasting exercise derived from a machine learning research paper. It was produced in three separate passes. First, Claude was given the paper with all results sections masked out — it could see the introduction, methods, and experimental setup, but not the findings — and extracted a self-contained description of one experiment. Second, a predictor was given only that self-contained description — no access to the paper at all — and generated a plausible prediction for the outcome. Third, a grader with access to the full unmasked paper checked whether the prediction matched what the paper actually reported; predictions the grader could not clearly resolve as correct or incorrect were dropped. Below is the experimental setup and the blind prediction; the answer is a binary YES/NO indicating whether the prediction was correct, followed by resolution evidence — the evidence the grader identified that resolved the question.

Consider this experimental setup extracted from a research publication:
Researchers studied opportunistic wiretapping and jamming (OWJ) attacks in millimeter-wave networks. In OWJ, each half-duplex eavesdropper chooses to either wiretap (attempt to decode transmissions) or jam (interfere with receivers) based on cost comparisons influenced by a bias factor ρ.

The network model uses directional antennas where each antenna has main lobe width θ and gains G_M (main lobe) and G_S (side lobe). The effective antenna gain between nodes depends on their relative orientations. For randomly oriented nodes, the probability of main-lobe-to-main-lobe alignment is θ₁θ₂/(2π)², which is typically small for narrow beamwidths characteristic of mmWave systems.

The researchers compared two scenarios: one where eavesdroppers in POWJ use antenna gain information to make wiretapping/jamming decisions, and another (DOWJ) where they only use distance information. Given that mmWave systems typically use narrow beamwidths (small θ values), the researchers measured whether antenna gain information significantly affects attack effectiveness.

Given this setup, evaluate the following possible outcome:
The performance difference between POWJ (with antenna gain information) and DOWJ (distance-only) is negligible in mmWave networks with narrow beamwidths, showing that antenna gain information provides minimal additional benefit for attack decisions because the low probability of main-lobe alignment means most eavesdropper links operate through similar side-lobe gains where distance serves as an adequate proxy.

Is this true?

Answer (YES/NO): NO